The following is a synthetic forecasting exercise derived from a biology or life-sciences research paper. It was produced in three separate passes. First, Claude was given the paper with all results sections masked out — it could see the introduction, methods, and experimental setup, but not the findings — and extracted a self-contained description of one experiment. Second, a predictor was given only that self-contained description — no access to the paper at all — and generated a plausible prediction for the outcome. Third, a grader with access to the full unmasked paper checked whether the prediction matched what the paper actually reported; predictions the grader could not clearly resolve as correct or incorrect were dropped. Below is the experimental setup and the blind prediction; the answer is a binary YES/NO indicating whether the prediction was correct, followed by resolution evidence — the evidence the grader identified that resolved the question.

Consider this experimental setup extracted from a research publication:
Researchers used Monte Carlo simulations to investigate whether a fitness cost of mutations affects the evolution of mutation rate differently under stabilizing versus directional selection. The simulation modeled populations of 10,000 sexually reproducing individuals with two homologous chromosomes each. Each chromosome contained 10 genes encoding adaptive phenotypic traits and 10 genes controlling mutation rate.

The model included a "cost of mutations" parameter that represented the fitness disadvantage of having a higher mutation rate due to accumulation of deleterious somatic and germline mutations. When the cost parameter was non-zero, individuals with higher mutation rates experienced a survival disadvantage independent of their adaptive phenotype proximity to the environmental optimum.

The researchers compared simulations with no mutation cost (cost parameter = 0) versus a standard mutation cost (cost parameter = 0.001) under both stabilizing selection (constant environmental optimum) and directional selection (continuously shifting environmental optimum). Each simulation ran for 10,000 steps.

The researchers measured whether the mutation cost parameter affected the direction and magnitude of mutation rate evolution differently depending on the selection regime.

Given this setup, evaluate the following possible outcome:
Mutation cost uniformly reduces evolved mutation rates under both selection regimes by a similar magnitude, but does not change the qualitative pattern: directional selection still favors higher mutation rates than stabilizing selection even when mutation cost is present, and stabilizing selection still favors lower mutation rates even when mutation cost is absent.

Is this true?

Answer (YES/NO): NO